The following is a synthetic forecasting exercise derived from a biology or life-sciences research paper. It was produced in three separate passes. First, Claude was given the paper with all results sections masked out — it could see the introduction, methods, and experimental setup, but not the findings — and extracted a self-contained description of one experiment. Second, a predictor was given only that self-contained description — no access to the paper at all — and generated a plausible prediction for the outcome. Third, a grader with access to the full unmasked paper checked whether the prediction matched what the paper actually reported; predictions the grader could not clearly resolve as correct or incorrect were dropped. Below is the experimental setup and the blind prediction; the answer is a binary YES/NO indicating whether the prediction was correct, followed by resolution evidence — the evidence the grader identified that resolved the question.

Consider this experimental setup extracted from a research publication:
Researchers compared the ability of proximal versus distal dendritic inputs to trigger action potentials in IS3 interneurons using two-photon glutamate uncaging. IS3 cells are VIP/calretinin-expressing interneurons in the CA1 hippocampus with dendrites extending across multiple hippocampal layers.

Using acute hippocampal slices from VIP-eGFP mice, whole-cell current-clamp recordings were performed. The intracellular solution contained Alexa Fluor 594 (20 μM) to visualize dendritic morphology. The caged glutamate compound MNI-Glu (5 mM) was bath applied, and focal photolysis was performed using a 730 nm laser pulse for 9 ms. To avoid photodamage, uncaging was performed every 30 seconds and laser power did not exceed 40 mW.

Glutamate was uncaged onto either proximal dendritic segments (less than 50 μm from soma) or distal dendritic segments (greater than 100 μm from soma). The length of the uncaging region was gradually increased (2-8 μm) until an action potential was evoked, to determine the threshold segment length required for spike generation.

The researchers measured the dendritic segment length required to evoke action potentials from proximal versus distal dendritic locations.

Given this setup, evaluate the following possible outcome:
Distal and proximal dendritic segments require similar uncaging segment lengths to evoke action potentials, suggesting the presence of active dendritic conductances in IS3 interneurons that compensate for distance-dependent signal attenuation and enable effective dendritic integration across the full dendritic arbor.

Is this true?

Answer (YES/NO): YES